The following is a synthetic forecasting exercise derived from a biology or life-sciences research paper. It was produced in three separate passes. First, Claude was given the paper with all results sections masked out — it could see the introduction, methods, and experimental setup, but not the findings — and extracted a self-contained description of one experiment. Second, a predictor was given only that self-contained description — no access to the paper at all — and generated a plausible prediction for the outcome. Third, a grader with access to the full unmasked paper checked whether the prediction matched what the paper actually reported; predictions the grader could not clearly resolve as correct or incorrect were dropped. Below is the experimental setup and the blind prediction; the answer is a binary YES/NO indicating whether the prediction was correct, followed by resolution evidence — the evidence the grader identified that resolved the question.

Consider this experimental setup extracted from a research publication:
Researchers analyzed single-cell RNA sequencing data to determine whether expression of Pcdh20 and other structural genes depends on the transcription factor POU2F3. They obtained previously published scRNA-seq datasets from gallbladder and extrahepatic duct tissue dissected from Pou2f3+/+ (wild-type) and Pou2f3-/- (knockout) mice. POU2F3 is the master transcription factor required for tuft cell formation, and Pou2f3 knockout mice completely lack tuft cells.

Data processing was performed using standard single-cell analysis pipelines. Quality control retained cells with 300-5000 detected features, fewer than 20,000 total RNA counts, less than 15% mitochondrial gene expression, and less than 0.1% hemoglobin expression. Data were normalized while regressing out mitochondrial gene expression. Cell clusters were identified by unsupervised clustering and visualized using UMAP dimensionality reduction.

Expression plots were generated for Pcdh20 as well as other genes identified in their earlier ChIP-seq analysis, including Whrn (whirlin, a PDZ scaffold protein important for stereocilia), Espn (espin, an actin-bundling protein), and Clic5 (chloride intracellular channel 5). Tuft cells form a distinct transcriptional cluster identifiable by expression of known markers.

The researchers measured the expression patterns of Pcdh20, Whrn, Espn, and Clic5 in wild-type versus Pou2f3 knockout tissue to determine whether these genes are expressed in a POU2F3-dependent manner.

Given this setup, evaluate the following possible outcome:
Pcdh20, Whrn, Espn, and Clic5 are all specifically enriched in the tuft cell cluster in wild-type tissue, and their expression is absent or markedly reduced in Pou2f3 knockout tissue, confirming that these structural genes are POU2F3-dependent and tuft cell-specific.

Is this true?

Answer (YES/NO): NO